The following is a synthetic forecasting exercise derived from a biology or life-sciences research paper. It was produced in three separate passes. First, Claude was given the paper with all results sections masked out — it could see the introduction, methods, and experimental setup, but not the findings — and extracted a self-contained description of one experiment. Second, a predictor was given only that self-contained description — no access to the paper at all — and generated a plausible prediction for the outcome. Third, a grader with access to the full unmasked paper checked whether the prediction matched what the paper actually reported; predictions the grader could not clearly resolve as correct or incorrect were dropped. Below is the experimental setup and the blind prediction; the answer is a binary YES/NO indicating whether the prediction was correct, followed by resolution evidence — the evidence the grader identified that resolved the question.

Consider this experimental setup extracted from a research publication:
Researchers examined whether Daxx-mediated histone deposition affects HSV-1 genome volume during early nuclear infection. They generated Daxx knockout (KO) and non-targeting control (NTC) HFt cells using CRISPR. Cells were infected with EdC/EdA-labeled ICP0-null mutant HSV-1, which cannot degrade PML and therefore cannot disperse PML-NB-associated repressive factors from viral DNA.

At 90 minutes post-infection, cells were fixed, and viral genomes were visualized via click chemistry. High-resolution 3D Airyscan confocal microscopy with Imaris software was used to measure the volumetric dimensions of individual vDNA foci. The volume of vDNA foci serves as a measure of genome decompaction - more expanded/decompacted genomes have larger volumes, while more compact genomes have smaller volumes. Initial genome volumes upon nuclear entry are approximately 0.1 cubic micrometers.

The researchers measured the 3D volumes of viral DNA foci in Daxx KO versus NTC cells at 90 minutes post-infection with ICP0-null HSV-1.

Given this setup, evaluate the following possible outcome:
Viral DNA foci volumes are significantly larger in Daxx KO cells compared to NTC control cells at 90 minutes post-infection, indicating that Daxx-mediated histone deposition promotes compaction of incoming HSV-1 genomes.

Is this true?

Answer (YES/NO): YES